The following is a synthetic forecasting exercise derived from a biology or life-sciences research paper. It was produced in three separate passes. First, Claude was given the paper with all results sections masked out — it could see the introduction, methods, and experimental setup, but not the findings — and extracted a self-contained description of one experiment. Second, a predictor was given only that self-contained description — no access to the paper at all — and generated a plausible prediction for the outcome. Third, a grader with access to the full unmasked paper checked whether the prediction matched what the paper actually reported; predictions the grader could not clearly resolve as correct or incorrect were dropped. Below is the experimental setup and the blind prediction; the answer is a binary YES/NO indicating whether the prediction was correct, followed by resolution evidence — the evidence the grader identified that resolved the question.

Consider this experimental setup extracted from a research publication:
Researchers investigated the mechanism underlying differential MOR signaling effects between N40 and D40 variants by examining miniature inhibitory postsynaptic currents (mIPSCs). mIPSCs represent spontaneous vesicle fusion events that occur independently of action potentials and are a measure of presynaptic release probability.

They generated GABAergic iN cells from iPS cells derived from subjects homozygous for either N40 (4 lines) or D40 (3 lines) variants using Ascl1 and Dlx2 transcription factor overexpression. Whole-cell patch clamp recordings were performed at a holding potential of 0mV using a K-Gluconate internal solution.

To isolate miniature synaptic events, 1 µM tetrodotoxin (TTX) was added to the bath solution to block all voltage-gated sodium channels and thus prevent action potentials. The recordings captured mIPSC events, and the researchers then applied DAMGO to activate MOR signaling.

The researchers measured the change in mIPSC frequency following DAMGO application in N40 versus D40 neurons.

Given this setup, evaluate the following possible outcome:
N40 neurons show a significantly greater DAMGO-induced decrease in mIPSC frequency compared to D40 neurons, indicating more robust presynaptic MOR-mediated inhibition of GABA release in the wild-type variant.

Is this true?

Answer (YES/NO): NO